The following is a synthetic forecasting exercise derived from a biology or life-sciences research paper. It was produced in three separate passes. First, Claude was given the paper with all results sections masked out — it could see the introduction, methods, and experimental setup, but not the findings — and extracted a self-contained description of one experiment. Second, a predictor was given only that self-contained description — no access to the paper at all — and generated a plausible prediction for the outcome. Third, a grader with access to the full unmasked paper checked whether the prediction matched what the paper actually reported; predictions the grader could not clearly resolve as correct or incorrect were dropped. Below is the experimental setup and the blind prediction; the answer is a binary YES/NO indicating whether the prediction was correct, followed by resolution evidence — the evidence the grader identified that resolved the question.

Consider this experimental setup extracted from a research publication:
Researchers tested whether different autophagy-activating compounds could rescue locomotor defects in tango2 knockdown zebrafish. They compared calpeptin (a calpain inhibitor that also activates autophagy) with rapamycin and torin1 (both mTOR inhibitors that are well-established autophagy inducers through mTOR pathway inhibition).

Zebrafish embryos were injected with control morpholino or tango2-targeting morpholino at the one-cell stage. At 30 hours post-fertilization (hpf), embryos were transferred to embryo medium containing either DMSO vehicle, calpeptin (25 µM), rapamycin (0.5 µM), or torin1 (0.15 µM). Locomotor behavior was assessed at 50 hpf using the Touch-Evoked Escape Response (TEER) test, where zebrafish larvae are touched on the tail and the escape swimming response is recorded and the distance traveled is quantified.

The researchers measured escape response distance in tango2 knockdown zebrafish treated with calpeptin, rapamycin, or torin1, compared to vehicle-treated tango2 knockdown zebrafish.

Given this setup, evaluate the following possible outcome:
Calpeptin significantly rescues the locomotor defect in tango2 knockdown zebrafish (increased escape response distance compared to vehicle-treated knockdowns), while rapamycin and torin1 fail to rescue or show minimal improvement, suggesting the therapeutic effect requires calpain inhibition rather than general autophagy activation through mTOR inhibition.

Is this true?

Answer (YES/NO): NO